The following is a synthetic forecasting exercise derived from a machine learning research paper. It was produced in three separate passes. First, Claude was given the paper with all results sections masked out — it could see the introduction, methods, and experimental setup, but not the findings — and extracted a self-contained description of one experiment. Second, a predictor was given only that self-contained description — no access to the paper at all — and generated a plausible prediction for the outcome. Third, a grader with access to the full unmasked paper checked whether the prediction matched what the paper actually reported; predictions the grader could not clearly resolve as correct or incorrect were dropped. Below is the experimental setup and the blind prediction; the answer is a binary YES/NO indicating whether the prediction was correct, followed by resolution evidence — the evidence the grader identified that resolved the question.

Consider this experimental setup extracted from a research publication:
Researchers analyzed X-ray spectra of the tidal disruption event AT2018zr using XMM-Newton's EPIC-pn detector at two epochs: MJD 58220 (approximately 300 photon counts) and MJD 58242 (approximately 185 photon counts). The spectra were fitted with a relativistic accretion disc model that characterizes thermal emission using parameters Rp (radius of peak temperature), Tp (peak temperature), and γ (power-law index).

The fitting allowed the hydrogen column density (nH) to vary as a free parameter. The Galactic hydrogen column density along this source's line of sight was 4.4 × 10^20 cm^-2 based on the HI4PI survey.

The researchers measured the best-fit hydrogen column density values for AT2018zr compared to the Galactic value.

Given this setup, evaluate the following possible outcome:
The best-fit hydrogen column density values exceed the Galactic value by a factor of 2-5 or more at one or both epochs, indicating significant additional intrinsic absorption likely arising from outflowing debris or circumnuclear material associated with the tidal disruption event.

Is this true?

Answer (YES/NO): YES